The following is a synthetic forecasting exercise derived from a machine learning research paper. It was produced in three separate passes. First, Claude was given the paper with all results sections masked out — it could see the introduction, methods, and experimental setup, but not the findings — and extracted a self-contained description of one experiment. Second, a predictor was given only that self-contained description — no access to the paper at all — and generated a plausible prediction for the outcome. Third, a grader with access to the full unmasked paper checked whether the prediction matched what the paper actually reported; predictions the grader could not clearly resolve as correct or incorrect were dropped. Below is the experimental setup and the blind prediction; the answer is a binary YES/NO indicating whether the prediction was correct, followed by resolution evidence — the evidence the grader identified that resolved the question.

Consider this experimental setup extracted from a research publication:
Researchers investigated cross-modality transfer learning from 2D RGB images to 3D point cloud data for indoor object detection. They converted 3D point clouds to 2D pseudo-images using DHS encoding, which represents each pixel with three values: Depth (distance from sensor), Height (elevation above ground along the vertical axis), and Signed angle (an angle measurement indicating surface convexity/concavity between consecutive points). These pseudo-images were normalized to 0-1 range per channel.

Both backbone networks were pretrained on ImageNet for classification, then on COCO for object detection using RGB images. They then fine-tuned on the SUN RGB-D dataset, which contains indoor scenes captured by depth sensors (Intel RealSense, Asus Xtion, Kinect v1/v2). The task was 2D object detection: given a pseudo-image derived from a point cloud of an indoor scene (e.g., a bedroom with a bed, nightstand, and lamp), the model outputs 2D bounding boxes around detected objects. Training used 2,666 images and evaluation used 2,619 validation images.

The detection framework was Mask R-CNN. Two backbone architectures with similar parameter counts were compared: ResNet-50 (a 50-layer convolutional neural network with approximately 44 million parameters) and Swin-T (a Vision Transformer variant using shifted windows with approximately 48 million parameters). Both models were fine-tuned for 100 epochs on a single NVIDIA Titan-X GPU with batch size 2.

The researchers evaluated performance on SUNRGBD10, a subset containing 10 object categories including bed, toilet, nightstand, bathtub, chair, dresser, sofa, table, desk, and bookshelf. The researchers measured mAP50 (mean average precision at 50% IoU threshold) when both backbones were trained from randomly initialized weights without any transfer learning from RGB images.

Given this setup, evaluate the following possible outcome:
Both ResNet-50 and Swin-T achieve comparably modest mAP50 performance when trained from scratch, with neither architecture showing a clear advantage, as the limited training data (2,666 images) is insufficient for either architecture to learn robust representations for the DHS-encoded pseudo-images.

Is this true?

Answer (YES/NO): NO